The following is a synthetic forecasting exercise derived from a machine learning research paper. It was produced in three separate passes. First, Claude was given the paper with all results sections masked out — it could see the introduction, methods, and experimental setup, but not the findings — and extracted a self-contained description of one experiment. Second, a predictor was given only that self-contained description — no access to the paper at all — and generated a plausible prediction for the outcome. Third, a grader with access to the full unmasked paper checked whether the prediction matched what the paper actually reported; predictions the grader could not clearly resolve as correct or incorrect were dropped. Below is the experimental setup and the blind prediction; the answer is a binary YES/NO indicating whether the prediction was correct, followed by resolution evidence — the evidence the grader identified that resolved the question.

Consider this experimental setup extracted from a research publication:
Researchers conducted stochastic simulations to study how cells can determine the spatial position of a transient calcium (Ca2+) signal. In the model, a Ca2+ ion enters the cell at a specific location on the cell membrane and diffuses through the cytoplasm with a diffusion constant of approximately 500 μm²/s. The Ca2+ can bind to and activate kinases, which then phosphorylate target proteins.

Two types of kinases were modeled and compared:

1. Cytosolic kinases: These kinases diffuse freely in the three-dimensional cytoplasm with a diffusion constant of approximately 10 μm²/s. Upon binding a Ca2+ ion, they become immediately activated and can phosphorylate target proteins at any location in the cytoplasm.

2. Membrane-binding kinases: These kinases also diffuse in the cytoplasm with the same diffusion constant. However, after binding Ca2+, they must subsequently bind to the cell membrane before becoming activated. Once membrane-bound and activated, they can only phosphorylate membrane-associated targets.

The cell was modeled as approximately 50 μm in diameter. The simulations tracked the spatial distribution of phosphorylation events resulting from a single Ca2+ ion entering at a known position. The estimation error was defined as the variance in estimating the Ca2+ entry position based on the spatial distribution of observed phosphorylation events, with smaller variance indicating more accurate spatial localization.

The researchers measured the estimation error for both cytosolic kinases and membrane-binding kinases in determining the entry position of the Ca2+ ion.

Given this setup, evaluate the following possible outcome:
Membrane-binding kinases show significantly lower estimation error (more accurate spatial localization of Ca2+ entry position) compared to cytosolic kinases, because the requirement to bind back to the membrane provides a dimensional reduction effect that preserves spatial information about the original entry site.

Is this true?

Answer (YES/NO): YES